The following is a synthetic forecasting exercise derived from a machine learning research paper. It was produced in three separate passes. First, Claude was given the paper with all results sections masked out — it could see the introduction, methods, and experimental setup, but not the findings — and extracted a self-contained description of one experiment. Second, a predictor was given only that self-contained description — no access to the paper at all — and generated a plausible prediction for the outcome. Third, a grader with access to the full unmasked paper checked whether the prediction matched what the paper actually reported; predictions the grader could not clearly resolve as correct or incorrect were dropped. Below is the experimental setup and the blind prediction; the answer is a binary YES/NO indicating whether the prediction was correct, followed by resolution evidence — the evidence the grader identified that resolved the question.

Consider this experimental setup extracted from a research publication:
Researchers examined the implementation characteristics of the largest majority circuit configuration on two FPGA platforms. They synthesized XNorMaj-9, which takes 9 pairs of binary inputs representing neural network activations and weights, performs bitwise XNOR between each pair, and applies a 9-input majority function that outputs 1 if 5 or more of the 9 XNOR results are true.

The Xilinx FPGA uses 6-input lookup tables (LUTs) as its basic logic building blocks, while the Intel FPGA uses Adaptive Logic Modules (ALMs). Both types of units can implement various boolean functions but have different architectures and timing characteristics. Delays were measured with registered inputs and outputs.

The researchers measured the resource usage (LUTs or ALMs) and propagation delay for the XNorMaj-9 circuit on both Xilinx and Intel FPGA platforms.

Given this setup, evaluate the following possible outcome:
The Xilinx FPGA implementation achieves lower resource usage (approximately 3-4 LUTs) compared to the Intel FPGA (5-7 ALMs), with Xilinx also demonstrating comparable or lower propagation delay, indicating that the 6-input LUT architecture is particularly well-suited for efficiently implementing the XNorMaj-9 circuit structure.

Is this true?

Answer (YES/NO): NO